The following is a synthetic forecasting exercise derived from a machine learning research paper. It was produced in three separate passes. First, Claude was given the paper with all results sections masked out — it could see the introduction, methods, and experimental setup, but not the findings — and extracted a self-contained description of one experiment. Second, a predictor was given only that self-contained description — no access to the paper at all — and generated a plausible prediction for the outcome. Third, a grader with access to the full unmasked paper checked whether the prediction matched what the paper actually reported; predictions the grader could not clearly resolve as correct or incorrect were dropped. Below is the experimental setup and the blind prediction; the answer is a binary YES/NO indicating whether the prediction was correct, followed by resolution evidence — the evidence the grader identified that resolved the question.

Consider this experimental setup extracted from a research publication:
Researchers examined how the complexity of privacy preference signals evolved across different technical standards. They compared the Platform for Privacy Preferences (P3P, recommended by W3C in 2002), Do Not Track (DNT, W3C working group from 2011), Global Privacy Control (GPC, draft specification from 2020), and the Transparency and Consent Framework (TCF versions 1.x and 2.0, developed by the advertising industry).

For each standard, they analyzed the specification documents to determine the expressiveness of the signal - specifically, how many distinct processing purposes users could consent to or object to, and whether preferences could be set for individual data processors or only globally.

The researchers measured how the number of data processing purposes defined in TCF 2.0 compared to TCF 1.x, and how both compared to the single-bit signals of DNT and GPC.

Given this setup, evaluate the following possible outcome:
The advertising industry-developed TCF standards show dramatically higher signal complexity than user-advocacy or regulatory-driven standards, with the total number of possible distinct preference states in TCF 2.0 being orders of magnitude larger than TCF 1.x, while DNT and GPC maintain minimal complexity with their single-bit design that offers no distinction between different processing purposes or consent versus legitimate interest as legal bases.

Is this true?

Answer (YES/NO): NO